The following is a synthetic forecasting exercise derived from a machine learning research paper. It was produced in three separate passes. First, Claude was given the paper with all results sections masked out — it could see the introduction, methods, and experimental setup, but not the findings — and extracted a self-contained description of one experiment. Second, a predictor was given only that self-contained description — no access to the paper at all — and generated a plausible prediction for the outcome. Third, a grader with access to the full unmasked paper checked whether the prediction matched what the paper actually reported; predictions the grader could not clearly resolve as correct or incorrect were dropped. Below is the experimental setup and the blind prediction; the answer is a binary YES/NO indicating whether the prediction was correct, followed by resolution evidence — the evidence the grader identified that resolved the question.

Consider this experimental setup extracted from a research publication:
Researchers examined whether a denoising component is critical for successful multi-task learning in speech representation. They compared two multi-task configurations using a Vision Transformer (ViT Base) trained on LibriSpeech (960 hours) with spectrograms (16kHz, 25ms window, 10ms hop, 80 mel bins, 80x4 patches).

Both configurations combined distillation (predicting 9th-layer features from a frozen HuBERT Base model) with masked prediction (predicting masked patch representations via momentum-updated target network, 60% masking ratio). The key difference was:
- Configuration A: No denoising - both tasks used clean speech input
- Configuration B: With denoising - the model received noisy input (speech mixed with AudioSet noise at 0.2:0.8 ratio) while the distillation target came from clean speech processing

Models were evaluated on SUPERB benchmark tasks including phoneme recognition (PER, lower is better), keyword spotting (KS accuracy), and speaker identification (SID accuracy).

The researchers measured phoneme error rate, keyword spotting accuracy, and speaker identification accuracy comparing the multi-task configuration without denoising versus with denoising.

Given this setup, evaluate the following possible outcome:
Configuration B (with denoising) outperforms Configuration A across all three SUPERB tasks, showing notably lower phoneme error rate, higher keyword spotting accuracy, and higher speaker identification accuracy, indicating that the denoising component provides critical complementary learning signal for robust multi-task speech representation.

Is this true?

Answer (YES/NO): YES